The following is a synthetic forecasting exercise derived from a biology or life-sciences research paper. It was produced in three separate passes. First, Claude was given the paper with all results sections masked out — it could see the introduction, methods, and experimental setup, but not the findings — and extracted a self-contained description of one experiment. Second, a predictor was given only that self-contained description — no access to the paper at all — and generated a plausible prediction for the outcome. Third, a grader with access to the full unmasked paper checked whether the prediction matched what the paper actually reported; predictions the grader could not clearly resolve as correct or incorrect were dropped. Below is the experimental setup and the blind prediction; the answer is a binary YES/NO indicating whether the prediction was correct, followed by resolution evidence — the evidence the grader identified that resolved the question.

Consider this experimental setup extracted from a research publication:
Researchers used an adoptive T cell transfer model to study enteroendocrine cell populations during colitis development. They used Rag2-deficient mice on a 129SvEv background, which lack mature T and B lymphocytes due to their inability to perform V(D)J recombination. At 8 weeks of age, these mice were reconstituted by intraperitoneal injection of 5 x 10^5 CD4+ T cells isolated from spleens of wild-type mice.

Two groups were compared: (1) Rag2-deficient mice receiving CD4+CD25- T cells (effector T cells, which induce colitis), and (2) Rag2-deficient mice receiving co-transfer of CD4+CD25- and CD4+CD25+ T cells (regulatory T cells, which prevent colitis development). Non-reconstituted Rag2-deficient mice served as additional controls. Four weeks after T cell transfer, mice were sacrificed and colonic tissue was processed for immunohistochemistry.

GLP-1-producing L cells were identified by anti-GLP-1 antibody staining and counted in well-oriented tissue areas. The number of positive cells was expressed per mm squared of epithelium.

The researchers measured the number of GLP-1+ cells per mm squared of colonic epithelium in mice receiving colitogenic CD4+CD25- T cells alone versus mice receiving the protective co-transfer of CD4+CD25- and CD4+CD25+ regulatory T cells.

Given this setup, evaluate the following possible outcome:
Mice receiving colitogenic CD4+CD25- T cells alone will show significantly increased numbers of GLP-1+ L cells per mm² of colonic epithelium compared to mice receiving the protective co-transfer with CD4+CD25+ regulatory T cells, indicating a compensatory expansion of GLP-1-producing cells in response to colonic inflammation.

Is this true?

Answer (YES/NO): NO